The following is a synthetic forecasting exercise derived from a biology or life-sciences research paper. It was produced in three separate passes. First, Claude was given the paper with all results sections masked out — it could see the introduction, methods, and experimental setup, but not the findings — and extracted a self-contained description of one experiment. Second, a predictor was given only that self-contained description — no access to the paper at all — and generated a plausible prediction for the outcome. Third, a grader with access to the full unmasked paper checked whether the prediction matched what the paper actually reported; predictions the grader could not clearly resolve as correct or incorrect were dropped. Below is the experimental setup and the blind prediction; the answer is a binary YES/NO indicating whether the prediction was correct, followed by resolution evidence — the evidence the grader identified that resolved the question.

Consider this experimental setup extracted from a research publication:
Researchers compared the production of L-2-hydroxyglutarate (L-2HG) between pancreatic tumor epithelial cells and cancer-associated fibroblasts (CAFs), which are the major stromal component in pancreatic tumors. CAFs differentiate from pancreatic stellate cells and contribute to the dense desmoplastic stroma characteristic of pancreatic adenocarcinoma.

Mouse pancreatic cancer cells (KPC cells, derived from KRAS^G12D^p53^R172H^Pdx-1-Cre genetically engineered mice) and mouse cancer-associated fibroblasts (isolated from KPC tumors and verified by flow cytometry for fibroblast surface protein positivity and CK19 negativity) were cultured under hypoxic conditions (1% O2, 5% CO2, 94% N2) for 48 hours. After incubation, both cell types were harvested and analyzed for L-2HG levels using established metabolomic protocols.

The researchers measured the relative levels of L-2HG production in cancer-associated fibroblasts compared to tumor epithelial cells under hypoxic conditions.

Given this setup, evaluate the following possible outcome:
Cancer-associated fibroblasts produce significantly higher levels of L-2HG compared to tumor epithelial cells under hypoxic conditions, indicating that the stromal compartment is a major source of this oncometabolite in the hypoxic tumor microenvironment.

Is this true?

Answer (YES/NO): YES